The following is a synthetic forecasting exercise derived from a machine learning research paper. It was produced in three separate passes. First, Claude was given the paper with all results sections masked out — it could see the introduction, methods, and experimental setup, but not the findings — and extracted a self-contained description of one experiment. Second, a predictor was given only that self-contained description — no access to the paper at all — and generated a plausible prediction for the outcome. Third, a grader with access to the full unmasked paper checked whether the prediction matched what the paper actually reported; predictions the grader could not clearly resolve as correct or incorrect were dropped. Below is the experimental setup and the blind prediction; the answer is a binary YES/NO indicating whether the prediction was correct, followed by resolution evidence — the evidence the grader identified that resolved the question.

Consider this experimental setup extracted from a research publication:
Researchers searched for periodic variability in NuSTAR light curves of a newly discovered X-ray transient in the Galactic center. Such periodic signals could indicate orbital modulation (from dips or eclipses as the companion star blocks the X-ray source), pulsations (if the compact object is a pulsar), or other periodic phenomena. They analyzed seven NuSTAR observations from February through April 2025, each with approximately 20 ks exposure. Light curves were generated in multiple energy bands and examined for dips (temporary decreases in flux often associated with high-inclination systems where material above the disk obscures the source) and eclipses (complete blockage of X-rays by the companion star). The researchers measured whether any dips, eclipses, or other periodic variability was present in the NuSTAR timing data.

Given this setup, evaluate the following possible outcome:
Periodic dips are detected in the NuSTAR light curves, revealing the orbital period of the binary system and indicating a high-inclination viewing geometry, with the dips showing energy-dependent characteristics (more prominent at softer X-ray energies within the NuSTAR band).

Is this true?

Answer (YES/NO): NO